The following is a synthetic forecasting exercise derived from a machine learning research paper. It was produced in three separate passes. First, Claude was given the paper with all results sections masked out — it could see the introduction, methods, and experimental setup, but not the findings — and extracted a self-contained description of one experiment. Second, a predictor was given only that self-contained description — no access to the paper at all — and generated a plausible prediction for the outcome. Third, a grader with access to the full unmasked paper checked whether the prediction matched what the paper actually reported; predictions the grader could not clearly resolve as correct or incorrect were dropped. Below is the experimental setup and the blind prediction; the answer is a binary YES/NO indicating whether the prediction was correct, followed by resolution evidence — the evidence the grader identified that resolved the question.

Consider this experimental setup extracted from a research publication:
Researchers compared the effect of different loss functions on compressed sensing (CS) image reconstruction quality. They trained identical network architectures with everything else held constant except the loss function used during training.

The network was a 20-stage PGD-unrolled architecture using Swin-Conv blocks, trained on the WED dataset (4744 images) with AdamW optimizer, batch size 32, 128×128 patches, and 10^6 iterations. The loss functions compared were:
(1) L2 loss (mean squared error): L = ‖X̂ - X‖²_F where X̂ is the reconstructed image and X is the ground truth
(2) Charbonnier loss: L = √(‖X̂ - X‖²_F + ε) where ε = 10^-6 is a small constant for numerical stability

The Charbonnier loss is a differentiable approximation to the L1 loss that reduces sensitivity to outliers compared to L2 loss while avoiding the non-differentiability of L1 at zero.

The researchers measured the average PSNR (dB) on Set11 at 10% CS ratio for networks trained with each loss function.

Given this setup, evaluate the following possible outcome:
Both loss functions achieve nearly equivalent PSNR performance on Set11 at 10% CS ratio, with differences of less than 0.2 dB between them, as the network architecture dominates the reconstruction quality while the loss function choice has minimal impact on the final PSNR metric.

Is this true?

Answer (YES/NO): YES